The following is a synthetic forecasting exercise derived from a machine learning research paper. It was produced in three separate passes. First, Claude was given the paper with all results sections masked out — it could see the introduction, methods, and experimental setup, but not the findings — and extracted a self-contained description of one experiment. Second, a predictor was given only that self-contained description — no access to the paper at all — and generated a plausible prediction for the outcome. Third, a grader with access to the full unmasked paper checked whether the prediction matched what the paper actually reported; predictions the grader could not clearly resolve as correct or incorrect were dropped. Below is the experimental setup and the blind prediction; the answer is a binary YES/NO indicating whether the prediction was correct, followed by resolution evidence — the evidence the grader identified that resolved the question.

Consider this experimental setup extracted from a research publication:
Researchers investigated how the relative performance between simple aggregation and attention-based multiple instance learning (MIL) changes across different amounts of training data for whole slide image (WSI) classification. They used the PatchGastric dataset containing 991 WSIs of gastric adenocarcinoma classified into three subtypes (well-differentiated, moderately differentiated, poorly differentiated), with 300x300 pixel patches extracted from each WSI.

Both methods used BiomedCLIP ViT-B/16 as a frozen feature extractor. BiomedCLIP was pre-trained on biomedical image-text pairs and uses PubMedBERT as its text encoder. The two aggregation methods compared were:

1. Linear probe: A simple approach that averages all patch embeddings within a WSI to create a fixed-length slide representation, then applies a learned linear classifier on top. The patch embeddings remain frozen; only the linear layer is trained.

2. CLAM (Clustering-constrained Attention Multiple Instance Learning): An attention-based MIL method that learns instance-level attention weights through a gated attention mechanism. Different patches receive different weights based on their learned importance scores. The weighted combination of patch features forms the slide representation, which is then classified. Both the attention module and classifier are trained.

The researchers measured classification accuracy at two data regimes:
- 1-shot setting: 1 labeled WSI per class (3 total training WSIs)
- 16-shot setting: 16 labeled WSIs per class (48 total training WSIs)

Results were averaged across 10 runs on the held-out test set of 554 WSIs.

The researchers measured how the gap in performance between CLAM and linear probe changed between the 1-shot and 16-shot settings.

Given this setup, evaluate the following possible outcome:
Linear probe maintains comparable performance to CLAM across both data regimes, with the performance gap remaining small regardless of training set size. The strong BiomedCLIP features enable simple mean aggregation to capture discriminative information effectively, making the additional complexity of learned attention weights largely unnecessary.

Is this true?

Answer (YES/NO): YES